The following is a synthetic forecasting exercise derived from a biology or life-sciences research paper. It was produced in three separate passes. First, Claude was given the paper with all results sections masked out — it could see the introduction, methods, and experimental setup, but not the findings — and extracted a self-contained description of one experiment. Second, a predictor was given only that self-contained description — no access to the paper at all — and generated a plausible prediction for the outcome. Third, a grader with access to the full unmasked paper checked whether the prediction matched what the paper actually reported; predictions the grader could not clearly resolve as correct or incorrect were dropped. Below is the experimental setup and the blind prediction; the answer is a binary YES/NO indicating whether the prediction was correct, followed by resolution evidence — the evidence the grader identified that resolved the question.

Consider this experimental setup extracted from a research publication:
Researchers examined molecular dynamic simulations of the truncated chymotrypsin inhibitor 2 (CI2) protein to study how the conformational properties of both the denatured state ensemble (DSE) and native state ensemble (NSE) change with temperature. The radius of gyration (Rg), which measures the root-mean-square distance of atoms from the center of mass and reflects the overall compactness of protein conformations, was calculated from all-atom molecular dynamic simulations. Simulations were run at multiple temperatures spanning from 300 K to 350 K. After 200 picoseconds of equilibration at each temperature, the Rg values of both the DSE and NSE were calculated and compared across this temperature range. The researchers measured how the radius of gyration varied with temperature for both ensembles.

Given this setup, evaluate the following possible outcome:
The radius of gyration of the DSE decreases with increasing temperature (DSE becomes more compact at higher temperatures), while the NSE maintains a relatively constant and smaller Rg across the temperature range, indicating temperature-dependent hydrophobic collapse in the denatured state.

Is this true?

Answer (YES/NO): NO